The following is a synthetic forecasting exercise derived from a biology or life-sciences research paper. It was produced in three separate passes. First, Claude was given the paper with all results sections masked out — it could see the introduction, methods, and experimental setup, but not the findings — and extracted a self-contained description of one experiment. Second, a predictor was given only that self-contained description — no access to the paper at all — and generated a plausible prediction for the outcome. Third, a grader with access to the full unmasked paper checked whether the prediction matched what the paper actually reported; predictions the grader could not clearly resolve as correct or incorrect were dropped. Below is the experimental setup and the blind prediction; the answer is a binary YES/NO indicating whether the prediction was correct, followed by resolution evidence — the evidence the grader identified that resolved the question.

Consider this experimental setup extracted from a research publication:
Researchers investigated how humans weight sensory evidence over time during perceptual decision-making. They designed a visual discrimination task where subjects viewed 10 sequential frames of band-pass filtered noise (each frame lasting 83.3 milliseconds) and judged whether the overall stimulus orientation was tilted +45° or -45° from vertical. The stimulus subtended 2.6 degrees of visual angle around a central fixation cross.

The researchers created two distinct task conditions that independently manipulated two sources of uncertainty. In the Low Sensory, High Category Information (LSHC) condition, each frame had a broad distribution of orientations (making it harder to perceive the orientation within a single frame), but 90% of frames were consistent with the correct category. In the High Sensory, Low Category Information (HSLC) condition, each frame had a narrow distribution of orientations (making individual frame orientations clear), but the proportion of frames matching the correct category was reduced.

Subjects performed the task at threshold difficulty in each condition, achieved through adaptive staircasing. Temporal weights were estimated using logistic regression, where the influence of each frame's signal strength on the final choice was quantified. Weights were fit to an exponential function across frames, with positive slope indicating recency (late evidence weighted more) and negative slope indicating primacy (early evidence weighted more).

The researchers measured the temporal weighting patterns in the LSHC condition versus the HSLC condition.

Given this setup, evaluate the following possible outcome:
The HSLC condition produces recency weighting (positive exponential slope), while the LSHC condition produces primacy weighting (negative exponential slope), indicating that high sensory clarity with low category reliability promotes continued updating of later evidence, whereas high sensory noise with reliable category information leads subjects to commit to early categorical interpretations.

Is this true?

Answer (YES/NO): YES